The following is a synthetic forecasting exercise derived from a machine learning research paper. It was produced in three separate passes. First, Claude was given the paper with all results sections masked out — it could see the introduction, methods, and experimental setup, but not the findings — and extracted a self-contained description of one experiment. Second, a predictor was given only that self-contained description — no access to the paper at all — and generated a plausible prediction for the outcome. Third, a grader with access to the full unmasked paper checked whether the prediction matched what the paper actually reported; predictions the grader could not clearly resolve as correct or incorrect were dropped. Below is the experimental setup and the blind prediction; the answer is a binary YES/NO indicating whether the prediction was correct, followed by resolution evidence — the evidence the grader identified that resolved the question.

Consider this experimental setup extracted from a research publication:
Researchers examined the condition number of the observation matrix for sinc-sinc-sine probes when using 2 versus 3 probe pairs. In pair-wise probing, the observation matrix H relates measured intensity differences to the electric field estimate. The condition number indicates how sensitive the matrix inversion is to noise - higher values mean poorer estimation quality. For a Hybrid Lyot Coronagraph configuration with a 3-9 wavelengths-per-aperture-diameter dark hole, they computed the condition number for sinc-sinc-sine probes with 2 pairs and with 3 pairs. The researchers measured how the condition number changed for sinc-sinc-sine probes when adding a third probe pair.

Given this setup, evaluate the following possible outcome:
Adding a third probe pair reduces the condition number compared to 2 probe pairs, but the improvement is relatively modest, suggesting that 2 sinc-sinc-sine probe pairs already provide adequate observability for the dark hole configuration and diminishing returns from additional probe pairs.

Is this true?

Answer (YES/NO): YES